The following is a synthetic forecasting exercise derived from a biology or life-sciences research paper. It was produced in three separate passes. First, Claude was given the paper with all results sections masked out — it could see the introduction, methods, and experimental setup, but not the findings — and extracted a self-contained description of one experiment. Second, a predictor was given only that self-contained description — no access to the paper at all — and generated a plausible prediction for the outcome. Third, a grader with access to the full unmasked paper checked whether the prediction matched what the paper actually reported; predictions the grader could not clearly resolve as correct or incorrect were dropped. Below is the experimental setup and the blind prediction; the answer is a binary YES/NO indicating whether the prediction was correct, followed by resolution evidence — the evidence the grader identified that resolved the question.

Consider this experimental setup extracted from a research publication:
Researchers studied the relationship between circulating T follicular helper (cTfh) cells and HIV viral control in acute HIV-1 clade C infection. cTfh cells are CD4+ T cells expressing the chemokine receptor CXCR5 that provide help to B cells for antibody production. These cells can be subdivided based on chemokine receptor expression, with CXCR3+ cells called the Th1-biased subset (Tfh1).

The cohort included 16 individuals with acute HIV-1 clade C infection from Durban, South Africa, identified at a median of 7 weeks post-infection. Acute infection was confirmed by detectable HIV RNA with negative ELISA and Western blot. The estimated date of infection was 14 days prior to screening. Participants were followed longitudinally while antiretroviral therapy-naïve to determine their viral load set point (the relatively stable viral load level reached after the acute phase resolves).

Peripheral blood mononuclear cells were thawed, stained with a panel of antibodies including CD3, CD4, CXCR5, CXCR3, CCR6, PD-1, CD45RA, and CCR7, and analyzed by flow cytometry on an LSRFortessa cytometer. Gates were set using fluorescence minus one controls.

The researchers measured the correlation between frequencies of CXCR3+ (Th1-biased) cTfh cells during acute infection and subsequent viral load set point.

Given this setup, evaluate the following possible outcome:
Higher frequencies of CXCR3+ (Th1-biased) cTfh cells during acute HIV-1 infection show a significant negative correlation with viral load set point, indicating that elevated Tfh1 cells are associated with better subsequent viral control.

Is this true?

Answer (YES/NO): YES